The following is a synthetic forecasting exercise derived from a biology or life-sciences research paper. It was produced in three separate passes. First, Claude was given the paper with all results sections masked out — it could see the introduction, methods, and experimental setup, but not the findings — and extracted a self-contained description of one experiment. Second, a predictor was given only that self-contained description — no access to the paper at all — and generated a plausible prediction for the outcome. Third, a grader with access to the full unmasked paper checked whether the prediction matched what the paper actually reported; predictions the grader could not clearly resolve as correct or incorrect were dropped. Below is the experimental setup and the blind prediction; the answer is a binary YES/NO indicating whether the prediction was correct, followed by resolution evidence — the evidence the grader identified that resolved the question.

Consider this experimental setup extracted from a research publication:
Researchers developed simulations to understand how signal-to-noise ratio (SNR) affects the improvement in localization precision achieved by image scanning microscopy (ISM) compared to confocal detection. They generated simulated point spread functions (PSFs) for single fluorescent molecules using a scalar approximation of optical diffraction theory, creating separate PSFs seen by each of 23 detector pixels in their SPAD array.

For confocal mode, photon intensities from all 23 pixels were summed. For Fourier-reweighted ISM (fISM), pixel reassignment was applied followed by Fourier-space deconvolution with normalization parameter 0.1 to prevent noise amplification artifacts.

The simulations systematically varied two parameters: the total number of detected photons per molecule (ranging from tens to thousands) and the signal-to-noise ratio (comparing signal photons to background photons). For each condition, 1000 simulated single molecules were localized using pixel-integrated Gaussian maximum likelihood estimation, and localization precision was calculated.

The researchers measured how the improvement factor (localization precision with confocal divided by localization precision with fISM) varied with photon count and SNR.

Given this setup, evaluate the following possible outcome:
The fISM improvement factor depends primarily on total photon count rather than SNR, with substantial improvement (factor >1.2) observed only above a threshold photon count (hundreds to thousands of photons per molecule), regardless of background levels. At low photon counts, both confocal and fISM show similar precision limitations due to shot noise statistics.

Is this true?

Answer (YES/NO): NO